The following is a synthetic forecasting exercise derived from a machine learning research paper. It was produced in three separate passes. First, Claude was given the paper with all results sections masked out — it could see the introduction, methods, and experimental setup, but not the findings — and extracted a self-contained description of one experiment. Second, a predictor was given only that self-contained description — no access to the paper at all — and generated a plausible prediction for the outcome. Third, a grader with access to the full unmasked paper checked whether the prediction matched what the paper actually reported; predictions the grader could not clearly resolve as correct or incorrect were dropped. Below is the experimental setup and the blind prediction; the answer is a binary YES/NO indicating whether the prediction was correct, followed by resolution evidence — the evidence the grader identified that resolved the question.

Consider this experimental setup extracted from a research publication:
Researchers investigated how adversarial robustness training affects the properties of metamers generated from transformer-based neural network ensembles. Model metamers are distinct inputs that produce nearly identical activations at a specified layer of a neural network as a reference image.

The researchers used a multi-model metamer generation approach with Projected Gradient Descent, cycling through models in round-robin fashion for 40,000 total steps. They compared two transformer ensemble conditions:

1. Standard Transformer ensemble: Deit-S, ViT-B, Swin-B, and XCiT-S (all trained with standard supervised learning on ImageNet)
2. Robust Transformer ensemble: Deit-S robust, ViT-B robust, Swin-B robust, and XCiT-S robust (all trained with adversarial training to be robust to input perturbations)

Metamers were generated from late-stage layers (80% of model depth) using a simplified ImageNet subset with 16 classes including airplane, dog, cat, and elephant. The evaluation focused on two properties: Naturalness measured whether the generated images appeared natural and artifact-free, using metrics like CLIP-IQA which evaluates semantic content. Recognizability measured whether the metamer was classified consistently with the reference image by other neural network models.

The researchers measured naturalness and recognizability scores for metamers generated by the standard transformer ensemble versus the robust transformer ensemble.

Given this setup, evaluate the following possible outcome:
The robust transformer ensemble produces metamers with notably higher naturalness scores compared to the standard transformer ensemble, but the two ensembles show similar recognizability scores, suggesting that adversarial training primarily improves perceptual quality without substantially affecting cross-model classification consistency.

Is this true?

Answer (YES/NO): YES